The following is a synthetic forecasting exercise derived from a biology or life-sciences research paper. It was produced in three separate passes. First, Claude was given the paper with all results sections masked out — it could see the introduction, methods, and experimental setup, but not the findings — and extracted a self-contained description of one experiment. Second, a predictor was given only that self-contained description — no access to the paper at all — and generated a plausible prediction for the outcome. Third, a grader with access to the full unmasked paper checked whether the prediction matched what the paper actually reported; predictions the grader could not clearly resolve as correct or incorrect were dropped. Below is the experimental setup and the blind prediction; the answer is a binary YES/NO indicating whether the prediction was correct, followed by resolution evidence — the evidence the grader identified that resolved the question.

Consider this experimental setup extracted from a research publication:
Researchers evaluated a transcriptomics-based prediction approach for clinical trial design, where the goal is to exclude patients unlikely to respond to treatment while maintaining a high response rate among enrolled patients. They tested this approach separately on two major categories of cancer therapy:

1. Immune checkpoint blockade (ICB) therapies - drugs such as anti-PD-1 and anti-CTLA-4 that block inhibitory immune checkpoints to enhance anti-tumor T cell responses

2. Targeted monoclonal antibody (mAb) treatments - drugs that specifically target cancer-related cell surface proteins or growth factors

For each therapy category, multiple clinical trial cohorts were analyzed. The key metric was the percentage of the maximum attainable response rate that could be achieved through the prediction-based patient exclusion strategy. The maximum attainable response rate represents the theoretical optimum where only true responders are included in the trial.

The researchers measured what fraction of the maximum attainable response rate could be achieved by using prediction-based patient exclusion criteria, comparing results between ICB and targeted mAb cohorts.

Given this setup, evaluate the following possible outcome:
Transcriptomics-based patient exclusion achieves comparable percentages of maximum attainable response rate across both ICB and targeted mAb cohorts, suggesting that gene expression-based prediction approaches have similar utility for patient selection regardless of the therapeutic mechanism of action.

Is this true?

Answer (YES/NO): YES